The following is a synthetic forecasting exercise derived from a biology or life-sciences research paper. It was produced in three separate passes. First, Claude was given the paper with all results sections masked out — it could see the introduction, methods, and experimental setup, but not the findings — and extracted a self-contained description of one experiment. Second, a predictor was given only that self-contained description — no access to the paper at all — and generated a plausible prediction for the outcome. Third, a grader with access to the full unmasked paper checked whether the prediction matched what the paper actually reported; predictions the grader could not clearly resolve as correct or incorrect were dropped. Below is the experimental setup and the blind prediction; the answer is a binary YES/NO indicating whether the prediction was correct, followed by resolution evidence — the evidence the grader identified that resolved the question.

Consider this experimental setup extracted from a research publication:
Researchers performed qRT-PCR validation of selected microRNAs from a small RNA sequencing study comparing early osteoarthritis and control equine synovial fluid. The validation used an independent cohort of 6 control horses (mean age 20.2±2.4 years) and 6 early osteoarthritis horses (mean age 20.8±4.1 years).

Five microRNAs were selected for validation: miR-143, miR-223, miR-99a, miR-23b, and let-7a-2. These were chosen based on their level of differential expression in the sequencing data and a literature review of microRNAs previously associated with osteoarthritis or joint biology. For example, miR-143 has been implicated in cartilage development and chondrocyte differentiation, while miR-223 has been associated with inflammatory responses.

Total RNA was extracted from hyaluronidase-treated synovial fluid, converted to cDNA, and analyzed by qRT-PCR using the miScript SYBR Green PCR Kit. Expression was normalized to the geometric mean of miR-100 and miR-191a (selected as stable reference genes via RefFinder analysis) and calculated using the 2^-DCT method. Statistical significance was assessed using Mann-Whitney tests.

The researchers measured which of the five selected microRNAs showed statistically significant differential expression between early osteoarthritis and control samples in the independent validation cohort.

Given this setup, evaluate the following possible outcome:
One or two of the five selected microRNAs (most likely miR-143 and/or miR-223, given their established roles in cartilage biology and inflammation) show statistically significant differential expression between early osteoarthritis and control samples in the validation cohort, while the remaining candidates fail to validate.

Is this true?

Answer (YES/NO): NO